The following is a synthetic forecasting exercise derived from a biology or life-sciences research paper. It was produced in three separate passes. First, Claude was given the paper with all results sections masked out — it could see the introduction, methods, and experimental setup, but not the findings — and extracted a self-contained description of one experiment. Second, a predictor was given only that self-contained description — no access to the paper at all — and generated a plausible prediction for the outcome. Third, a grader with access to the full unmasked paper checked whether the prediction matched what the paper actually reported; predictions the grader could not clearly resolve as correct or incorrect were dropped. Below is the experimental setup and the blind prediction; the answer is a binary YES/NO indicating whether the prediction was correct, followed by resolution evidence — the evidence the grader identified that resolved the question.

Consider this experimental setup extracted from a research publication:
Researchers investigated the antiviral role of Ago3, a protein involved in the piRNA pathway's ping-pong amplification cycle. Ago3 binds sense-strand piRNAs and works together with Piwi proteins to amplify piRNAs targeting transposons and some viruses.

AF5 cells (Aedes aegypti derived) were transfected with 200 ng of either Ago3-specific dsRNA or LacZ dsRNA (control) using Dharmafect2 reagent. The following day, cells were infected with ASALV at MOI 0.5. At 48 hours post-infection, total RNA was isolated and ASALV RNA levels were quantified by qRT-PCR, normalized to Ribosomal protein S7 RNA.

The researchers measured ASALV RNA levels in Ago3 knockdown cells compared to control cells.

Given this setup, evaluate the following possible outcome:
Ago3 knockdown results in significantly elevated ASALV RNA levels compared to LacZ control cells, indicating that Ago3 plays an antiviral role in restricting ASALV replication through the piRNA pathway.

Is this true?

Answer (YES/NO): NO